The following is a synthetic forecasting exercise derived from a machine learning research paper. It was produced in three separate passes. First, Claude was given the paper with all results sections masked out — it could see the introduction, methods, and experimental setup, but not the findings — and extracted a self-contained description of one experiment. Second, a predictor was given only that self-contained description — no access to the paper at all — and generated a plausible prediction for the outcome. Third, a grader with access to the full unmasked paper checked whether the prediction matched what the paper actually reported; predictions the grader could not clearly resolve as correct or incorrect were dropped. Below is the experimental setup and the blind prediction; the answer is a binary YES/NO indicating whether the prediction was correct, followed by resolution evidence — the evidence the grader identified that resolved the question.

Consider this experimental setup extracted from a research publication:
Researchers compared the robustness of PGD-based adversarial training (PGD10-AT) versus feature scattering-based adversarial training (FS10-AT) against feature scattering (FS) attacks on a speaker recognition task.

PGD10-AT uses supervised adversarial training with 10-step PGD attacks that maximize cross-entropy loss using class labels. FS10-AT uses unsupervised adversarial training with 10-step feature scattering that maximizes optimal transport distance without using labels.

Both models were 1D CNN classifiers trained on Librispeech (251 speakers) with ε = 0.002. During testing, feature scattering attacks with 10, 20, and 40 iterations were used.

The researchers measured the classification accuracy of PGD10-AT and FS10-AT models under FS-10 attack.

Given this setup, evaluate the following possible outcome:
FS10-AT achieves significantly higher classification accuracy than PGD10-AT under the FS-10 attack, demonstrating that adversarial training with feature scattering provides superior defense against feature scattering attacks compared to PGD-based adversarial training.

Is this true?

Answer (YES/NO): NO